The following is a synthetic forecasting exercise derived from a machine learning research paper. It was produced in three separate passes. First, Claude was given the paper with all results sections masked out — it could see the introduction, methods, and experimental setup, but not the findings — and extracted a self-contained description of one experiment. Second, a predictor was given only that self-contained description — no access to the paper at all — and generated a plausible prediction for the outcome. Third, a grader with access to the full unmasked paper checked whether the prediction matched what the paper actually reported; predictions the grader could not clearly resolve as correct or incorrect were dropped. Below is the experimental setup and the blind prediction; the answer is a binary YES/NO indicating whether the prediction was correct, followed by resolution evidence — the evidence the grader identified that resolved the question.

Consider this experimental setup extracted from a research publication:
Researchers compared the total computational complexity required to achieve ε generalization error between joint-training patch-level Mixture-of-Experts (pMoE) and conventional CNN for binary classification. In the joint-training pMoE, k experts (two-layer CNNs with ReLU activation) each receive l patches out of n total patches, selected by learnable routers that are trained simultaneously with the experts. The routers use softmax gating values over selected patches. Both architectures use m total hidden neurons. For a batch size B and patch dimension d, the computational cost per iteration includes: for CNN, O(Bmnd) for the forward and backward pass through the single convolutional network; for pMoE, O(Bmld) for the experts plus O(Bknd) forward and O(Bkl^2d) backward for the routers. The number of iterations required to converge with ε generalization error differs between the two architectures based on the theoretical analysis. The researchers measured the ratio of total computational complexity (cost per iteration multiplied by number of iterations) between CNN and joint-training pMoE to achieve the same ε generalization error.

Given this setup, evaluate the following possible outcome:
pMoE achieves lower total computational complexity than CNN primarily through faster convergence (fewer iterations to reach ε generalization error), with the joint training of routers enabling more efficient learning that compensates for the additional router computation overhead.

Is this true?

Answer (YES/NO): NO